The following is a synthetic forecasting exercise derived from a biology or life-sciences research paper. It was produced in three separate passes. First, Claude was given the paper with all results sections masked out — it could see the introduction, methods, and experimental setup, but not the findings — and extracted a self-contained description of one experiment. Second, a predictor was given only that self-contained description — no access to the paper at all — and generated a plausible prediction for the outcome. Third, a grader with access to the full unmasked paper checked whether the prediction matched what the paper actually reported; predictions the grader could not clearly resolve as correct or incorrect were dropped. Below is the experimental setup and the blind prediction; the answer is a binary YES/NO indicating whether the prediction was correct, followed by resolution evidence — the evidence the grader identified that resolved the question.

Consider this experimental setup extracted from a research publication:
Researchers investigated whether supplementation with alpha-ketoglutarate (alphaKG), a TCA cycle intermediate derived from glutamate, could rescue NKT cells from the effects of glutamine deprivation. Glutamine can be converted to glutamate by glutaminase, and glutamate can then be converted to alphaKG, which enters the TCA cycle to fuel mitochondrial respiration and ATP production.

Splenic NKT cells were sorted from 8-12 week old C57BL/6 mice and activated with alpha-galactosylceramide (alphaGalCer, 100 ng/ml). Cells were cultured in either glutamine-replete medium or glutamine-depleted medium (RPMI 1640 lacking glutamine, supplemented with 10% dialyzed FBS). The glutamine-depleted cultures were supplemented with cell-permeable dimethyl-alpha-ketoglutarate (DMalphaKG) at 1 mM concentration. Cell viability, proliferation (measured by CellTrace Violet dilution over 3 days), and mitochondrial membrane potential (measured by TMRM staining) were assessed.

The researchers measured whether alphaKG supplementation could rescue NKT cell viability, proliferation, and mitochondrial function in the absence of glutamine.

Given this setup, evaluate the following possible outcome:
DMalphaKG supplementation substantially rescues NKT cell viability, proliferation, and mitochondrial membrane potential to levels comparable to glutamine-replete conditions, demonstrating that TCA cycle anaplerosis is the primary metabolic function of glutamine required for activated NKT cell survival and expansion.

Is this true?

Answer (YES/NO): NO